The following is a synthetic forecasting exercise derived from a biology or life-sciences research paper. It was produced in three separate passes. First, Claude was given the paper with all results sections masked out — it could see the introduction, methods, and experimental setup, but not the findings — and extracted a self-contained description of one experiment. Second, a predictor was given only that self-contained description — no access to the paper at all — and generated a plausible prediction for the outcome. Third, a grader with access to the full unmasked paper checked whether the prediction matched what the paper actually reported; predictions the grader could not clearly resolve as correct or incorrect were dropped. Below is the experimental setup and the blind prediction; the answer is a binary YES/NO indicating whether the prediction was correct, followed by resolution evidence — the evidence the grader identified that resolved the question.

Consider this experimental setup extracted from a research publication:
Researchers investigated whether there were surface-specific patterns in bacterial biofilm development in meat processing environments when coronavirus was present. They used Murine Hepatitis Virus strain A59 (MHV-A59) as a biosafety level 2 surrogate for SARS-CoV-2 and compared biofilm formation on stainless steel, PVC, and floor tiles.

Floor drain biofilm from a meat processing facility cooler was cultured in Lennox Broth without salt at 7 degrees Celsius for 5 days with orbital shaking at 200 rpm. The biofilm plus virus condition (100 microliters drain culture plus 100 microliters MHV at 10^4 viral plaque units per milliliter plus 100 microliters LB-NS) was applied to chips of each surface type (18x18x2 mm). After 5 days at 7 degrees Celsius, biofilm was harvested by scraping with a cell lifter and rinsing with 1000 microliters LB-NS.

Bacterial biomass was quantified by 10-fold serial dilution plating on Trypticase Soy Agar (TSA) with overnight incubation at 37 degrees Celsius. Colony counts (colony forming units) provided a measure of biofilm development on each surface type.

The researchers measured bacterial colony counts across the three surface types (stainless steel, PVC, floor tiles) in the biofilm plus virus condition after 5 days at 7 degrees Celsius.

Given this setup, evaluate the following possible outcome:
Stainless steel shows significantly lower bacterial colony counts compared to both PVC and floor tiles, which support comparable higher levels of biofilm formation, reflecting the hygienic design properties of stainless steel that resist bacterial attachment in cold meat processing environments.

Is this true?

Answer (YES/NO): NO